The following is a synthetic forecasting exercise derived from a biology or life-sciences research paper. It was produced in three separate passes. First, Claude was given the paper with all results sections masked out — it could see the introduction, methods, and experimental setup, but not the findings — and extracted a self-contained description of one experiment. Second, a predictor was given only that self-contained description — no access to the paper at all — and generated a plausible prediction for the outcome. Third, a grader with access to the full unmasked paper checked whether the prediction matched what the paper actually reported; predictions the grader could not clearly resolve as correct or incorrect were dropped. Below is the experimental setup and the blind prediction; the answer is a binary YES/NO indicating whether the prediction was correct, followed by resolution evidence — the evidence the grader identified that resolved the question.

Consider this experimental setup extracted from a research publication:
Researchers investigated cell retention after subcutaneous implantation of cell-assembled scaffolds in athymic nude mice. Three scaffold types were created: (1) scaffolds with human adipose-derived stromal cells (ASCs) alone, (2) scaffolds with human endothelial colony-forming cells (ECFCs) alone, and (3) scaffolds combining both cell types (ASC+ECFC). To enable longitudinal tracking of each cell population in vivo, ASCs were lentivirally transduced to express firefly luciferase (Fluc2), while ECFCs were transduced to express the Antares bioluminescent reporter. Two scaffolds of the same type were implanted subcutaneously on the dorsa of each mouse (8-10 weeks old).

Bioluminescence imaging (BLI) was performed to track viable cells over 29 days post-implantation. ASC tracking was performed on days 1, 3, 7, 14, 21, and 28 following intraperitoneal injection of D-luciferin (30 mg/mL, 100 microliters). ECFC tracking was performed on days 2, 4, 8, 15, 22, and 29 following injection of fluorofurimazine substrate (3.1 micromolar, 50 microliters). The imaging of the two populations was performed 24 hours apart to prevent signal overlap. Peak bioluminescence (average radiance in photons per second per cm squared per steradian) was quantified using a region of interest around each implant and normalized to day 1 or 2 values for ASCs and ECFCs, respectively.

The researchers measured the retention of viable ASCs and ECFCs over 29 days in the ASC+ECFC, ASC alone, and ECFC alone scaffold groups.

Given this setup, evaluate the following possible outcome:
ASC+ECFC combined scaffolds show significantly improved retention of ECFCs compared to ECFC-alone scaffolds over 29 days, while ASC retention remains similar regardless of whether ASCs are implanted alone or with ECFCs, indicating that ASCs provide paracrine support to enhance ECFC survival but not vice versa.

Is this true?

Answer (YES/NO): YES